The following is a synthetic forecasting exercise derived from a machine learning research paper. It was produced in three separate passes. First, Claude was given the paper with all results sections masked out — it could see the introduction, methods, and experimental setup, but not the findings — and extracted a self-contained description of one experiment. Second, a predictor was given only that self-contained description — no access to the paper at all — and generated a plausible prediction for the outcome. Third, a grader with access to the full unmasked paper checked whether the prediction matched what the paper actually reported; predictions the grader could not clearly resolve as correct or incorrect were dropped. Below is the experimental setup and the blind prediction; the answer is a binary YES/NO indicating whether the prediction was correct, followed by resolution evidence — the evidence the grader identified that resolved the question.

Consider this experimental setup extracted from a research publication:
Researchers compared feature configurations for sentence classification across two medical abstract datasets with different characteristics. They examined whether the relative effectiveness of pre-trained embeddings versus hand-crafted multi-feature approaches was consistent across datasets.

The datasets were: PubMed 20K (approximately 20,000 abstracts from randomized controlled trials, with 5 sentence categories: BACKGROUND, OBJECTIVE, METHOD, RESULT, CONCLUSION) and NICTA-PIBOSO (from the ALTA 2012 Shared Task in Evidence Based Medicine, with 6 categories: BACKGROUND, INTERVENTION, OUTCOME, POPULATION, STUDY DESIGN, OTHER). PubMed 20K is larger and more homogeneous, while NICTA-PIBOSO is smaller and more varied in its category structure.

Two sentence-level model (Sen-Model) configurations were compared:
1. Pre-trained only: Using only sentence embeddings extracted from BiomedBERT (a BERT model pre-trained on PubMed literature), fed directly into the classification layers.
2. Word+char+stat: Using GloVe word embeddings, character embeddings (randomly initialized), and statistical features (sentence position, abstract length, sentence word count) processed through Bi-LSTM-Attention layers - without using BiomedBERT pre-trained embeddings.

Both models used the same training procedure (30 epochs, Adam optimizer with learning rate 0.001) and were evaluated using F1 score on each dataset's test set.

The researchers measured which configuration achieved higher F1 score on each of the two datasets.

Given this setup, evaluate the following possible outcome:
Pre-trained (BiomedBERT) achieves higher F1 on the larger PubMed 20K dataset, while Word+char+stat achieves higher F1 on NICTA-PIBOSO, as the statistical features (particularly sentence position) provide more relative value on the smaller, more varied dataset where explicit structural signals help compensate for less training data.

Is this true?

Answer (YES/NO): NO